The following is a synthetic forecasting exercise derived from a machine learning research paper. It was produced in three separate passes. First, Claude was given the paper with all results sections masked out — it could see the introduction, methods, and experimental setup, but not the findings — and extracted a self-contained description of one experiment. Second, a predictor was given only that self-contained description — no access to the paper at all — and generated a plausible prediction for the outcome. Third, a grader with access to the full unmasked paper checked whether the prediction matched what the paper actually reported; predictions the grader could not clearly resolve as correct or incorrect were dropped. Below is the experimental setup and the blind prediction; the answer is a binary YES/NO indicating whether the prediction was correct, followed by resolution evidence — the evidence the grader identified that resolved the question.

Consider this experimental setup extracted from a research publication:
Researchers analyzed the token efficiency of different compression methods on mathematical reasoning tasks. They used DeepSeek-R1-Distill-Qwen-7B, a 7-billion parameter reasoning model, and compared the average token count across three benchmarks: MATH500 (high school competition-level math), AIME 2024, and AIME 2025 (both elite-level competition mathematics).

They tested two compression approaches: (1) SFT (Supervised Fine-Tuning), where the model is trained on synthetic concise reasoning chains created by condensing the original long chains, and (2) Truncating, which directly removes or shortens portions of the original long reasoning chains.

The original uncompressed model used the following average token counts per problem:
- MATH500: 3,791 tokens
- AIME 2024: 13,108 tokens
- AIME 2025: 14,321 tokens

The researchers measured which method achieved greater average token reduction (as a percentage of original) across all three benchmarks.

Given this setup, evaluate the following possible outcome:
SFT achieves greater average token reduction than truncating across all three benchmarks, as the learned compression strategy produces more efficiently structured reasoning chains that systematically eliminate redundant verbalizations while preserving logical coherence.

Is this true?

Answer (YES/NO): NO